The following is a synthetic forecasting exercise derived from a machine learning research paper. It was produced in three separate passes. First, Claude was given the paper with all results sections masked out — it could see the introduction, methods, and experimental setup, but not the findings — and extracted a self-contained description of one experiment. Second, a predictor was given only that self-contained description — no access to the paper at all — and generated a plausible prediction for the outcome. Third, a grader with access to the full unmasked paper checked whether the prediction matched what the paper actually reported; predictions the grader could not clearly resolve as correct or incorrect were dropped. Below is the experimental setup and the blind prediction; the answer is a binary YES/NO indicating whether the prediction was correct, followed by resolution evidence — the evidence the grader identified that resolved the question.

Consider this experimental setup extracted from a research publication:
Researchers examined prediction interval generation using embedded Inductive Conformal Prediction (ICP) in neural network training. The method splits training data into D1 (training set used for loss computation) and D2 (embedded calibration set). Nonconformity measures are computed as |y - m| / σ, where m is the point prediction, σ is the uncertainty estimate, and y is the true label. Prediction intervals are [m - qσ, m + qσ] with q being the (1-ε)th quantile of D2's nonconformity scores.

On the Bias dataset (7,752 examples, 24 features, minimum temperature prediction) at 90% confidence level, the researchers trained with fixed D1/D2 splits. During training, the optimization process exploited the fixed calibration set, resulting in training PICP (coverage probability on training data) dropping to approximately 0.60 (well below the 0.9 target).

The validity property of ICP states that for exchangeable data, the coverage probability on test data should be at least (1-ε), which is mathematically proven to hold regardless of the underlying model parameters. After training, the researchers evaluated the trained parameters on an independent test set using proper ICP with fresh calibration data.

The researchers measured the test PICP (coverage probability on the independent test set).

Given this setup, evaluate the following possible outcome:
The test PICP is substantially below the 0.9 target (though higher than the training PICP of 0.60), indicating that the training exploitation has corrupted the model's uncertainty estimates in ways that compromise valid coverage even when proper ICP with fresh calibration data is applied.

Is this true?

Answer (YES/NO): NO